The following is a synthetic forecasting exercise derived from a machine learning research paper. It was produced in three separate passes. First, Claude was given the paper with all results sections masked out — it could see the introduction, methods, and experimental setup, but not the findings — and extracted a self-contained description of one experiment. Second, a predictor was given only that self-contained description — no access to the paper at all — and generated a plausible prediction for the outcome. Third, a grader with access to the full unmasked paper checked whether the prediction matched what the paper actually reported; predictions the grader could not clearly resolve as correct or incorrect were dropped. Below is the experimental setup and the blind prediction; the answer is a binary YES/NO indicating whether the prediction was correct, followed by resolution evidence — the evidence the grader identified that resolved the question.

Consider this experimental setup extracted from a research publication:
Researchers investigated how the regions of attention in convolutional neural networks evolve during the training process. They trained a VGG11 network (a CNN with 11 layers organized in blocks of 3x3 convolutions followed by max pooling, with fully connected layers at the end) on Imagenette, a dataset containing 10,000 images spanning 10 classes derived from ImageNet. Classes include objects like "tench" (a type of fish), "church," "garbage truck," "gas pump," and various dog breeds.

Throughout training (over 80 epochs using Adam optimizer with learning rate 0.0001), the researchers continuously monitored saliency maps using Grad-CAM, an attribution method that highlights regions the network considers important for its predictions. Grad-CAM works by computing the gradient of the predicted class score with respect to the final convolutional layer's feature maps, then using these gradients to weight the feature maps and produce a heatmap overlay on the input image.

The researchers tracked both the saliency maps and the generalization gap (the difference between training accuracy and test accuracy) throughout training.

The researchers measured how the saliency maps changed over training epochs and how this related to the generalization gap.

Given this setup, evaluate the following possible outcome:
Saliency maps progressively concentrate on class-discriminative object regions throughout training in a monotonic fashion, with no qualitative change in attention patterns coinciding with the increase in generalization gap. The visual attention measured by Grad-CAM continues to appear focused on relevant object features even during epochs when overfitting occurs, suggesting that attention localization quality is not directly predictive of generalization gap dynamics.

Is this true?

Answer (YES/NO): NO